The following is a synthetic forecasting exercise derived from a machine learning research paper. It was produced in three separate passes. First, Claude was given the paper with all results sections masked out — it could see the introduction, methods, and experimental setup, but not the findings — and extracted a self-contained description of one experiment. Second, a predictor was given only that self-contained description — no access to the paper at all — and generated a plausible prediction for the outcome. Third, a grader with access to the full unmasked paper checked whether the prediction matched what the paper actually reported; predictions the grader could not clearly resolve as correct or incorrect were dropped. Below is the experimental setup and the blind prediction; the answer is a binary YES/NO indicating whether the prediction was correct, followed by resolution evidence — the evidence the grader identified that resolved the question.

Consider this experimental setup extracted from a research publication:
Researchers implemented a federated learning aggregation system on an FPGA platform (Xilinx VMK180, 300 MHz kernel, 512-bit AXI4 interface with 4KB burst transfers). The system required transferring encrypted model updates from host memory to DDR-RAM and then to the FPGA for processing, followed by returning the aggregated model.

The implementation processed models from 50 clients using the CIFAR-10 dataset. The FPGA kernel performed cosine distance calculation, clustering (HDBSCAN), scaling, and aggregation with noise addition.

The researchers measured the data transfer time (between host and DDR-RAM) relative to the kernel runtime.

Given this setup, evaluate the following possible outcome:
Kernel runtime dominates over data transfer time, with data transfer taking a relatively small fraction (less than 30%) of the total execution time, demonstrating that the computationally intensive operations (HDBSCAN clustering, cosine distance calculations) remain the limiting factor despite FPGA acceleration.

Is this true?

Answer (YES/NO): YES